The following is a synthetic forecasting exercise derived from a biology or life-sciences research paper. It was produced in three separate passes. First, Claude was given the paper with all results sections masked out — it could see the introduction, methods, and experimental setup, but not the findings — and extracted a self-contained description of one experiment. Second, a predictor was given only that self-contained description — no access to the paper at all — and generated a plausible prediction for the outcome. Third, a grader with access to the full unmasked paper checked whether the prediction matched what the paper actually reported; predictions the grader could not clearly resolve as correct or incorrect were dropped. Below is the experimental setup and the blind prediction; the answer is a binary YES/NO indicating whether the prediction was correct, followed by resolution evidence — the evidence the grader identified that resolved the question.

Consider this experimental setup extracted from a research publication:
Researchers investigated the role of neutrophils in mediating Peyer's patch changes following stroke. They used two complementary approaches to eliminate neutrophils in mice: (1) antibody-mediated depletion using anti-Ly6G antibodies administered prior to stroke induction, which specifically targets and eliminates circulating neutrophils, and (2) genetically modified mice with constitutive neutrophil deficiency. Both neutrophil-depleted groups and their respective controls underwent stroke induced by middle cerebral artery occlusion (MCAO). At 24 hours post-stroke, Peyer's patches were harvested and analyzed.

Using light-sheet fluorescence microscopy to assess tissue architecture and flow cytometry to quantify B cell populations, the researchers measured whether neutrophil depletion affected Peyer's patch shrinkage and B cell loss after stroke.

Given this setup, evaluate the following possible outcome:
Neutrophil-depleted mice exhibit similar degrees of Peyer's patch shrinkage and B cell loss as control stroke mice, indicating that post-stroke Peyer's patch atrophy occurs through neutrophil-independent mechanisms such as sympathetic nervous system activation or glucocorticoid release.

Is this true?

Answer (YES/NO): NO